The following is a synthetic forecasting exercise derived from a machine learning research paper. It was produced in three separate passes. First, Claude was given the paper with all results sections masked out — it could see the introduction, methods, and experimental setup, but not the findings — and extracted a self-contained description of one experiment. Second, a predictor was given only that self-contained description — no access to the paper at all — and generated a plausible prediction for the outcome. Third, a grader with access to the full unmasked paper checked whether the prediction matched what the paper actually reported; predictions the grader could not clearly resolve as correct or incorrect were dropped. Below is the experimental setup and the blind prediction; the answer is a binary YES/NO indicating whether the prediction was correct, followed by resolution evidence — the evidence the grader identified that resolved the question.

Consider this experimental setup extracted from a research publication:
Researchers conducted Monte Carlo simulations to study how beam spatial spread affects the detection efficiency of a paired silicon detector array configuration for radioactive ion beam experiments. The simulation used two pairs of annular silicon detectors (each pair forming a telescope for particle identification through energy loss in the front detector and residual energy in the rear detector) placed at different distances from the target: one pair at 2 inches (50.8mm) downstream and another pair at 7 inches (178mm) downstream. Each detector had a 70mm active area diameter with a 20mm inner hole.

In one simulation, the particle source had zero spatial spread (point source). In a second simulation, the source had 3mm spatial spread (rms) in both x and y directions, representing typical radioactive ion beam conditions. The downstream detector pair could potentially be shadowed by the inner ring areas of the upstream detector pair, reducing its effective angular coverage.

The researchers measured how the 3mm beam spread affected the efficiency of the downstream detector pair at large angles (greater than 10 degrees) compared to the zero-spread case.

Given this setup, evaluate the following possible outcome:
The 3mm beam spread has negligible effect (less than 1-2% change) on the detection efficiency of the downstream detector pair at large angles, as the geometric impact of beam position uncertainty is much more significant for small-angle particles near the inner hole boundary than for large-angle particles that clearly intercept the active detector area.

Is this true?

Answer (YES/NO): NO